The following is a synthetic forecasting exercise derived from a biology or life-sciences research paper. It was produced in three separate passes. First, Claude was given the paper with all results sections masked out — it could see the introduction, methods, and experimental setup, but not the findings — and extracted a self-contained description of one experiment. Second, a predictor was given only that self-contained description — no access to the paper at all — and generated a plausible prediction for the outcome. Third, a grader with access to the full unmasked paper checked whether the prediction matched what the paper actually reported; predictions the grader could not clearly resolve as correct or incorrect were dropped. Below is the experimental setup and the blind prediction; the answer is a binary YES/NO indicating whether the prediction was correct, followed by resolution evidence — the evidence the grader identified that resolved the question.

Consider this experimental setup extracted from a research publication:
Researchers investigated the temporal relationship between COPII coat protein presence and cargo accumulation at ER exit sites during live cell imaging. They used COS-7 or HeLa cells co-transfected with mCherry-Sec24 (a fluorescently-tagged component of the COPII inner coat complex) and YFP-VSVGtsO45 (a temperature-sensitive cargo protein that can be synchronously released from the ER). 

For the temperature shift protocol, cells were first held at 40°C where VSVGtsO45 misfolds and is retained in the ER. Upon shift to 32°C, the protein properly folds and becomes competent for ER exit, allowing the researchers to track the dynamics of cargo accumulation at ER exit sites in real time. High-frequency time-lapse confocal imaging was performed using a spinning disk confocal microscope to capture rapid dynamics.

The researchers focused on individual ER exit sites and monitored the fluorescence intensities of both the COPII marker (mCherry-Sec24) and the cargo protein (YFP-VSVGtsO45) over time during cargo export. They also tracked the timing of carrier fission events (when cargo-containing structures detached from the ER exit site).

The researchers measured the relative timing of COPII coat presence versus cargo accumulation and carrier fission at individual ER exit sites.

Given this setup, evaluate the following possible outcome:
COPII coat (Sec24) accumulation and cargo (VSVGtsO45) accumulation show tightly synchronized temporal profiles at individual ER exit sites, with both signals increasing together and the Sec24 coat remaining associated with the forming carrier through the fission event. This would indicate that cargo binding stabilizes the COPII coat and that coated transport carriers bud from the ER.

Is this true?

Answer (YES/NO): NO